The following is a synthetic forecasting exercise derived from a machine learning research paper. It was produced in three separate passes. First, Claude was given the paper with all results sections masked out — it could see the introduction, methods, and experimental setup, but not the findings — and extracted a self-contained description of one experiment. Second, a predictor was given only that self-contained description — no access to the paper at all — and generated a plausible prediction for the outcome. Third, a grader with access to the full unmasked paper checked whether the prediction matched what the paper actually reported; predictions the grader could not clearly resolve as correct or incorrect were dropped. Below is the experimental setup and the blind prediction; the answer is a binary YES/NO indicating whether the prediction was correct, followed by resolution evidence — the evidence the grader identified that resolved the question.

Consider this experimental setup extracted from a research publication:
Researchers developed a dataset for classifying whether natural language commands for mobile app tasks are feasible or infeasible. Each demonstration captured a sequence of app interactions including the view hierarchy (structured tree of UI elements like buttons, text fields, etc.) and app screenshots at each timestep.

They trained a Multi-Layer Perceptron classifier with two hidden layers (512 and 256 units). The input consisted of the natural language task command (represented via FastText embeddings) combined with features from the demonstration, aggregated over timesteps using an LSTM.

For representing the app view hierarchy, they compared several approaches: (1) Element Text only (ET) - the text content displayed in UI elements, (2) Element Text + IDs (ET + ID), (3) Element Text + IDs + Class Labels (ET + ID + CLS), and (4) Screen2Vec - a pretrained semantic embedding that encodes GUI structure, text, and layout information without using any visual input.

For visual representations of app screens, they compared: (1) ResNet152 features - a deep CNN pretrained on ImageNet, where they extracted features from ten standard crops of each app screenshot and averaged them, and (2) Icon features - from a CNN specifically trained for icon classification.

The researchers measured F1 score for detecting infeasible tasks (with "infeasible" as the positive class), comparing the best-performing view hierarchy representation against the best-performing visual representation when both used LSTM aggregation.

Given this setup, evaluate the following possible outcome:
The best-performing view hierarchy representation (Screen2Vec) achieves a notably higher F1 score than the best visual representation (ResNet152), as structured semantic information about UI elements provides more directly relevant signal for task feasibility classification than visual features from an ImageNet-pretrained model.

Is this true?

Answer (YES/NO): YES